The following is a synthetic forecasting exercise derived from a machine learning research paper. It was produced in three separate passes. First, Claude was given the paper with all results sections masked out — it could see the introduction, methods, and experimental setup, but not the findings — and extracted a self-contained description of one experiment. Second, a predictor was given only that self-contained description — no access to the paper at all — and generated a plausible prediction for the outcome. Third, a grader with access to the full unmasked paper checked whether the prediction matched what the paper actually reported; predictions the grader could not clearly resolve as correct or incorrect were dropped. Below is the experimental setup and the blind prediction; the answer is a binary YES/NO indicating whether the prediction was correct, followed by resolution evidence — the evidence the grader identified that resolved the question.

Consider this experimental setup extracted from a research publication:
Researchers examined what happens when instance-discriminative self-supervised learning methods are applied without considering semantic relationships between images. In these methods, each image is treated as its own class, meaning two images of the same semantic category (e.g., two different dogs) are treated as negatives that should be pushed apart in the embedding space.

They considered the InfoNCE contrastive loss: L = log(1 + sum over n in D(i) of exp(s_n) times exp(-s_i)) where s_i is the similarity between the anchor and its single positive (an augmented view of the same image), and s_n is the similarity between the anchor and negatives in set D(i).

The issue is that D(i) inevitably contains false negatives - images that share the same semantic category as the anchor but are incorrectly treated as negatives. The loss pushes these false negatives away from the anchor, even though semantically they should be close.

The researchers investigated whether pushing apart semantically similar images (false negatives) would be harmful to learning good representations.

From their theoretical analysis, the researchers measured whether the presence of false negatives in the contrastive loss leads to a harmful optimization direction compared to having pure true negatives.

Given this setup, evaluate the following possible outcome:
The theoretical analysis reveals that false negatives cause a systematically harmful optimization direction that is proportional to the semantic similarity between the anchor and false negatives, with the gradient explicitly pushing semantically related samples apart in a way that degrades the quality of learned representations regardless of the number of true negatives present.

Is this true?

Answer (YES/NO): NO